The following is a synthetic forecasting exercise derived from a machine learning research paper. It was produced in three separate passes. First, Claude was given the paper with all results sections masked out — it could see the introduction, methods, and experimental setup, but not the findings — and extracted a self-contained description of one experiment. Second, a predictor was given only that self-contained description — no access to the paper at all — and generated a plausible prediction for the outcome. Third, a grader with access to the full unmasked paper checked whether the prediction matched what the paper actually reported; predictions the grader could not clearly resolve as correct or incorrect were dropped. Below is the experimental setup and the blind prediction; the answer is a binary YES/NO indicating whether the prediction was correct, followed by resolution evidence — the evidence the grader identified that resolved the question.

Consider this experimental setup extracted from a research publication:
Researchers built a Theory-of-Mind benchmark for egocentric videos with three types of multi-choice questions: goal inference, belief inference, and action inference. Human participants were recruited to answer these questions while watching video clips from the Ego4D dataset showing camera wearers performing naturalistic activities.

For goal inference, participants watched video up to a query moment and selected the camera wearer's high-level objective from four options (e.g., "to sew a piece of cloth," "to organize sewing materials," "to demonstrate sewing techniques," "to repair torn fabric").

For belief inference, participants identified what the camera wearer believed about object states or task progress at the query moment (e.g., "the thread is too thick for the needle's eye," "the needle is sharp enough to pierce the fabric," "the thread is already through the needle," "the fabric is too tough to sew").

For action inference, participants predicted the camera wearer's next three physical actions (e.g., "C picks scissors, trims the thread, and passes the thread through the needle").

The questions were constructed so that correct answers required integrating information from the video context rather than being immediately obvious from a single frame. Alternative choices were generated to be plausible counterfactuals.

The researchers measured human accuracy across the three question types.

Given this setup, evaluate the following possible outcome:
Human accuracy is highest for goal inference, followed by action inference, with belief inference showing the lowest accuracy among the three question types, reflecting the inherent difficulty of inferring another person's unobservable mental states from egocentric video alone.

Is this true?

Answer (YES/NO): YES